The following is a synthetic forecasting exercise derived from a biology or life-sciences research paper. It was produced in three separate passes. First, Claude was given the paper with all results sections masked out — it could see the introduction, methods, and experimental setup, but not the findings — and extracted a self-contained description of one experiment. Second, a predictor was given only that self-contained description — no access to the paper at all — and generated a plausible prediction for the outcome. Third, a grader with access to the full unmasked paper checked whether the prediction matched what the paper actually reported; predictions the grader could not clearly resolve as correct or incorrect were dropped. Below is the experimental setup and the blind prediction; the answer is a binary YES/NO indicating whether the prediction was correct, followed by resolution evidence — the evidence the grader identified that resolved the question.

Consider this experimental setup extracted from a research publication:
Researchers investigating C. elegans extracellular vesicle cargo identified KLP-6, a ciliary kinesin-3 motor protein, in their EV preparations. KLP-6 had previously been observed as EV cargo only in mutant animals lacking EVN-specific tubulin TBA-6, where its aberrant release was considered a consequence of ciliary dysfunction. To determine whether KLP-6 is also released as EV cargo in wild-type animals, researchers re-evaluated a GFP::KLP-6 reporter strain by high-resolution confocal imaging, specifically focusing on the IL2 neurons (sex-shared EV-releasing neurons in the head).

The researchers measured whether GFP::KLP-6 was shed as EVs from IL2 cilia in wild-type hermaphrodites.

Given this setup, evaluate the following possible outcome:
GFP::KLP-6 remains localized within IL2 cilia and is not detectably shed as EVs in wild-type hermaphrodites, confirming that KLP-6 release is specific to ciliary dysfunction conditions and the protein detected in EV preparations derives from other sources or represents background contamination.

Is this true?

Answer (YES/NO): NO